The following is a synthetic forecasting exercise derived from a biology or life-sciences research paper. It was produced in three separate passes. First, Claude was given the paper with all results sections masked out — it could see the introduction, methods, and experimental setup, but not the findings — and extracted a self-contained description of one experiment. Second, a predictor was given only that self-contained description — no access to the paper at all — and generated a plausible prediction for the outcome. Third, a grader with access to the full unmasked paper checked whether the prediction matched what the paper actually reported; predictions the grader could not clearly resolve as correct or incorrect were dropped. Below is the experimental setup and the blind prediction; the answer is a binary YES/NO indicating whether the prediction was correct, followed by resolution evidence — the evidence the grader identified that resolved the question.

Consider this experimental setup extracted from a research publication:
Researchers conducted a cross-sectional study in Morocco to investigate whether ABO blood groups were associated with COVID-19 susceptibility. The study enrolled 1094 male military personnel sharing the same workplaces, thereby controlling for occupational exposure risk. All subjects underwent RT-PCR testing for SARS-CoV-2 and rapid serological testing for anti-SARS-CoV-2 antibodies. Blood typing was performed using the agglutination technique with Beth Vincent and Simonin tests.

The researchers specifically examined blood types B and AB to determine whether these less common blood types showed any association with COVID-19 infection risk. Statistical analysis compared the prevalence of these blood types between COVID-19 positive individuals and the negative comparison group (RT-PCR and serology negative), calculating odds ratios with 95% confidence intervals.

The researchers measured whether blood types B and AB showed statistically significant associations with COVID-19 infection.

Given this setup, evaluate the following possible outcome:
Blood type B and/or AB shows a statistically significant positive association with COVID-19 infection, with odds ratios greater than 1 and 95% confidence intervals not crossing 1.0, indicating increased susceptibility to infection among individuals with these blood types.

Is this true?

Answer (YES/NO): NO